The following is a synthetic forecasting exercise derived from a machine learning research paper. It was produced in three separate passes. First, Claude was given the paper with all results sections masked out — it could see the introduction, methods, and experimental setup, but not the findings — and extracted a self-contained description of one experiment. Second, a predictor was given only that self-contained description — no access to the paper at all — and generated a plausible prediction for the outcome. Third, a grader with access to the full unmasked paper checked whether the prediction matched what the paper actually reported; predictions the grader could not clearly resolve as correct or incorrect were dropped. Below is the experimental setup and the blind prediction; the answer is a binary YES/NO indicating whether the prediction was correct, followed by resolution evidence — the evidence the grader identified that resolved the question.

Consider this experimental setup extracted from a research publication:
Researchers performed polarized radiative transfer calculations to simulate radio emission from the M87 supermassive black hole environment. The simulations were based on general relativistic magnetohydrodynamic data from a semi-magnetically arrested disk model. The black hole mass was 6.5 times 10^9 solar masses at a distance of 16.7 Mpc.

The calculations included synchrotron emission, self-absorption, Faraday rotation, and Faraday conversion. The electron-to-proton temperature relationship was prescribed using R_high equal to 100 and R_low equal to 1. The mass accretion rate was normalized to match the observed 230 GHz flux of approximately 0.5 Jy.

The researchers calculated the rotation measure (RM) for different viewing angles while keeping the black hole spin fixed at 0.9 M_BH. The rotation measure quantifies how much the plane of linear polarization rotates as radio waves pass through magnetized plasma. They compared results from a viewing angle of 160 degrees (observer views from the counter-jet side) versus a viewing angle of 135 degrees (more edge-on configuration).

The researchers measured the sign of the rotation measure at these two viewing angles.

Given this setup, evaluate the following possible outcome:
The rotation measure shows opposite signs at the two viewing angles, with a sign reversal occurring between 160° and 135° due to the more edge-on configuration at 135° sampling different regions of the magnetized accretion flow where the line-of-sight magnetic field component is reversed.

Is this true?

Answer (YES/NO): YES